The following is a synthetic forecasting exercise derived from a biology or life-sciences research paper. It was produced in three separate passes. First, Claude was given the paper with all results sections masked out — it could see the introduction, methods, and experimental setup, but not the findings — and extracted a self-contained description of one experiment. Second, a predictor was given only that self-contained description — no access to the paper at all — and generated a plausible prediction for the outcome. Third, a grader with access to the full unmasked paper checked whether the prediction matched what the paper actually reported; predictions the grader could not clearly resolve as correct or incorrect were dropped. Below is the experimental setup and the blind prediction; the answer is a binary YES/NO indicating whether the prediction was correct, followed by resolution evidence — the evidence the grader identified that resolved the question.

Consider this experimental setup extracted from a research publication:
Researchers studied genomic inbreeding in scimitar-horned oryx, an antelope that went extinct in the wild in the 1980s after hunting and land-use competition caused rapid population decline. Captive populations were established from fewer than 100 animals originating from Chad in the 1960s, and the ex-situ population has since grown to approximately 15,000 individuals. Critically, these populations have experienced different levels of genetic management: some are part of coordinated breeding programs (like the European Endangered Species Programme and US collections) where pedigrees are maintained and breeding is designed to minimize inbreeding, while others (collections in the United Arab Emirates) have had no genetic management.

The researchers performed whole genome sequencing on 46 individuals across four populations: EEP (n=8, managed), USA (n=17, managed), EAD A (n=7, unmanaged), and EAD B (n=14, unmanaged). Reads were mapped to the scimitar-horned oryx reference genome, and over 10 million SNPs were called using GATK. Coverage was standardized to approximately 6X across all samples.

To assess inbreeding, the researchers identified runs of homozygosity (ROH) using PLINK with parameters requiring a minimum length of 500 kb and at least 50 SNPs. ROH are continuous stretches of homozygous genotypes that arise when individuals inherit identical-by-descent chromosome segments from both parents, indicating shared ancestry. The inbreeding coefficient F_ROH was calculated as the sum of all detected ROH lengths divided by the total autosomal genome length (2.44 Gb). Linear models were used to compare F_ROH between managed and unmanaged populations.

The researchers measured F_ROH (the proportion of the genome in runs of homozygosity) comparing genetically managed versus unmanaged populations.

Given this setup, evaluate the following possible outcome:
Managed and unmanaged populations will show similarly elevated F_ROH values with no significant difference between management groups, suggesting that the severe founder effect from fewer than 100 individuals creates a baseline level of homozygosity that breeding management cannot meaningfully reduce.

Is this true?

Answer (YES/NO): NO